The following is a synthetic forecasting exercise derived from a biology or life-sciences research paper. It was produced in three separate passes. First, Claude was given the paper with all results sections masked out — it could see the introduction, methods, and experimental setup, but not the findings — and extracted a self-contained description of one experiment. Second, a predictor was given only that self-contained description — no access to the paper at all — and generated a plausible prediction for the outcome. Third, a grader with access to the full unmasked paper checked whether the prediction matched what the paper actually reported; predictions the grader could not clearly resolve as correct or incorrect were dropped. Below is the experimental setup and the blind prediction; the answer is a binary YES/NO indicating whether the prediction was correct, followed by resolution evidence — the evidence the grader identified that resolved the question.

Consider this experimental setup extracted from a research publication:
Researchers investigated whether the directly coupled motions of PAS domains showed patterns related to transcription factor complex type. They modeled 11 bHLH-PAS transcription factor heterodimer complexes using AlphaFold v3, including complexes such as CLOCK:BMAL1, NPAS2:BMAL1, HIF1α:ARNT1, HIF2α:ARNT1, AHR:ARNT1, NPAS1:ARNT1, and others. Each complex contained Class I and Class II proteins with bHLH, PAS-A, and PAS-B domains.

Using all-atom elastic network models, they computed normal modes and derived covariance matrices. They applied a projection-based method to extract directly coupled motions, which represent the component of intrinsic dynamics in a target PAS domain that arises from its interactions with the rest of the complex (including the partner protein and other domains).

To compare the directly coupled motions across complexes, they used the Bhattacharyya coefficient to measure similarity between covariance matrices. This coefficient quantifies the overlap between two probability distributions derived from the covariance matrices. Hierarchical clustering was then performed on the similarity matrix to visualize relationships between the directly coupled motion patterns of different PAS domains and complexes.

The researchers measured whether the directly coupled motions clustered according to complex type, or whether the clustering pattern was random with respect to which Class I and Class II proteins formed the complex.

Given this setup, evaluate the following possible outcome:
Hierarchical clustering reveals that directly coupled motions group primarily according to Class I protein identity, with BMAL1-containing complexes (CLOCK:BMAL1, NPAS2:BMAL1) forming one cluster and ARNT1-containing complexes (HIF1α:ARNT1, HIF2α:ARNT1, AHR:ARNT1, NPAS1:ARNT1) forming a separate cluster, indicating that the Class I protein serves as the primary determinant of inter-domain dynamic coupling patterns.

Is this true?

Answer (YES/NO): NO